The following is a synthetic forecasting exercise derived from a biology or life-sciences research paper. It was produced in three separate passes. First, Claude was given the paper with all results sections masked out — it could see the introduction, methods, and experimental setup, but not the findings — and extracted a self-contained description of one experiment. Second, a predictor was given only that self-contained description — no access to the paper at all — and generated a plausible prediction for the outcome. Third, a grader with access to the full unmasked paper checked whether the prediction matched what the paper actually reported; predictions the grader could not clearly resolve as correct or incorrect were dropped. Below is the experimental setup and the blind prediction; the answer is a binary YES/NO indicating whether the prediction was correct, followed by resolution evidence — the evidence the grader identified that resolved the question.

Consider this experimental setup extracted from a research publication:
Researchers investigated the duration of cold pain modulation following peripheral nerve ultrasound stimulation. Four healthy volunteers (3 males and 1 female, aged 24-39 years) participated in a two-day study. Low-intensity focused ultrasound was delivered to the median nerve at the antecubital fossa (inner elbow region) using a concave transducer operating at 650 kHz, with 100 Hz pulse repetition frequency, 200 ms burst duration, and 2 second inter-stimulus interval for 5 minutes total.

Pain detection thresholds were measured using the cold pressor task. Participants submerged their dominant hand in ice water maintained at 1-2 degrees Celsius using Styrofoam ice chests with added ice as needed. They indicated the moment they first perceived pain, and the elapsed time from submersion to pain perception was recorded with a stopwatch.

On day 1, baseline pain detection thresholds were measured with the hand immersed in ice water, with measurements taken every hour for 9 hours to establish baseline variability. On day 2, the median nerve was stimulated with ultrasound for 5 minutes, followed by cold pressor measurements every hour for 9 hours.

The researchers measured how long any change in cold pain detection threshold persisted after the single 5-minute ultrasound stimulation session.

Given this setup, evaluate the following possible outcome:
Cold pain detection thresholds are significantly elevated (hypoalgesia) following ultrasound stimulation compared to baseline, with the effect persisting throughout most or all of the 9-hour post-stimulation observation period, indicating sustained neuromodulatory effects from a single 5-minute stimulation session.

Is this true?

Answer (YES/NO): YES